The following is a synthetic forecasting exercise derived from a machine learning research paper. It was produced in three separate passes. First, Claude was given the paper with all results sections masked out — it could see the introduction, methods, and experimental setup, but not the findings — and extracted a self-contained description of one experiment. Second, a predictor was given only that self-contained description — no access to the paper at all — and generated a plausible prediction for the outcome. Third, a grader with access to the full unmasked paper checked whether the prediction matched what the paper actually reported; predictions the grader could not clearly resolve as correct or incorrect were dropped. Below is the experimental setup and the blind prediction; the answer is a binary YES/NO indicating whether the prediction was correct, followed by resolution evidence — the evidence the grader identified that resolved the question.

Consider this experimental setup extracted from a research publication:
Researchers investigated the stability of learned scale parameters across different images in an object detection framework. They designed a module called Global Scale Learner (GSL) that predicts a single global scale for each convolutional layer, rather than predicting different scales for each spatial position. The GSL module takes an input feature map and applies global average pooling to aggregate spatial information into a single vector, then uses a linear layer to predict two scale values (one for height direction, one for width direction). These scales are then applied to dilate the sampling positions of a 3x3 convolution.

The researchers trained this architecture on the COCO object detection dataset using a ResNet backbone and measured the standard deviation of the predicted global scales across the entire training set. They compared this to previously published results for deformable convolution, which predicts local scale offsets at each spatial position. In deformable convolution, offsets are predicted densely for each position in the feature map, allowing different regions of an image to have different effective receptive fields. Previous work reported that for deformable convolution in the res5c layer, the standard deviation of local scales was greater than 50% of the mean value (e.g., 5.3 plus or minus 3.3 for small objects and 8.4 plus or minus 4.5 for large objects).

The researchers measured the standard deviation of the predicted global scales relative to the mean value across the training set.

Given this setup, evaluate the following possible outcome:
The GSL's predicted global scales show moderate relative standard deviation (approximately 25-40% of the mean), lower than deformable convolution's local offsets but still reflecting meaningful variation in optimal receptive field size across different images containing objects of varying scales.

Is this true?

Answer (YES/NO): NO